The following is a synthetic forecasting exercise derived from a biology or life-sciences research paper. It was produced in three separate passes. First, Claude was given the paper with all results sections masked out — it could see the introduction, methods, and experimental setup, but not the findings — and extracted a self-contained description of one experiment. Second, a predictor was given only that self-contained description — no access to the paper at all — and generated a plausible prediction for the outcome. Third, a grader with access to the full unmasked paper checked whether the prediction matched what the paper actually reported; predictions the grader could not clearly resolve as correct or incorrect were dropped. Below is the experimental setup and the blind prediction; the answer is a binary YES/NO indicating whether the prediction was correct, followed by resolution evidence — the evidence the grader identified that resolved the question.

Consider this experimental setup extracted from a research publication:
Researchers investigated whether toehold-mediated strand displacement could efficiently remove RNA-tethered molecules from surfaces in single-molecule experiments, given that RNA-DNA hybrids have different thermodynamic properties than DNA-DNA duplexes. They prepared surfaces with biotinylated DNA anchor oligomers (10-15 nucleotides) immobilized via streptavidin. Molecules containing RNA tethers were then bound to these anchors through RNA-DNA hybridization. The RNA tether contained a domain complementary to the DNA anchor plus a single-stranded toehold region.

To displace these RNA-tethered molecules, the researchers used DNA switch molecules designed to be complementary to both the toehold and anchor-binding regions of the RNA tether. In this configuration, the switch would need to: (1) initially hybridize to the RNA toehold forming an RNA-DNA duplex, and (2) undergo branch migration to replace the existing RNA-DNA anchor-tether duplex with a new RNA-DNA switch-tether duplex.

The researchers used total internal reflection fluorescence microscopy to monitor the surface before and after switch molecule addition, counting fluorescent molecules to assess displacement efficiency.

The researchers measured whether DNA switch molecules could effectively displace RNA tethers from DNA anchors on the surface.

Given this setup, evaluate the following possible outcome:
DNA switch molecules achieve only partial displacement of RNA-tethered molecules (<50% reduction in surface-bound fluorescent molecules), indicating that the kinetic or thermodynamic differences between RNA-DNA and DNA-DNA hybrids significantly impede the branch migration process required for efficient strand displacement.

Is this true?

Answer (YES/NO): NO